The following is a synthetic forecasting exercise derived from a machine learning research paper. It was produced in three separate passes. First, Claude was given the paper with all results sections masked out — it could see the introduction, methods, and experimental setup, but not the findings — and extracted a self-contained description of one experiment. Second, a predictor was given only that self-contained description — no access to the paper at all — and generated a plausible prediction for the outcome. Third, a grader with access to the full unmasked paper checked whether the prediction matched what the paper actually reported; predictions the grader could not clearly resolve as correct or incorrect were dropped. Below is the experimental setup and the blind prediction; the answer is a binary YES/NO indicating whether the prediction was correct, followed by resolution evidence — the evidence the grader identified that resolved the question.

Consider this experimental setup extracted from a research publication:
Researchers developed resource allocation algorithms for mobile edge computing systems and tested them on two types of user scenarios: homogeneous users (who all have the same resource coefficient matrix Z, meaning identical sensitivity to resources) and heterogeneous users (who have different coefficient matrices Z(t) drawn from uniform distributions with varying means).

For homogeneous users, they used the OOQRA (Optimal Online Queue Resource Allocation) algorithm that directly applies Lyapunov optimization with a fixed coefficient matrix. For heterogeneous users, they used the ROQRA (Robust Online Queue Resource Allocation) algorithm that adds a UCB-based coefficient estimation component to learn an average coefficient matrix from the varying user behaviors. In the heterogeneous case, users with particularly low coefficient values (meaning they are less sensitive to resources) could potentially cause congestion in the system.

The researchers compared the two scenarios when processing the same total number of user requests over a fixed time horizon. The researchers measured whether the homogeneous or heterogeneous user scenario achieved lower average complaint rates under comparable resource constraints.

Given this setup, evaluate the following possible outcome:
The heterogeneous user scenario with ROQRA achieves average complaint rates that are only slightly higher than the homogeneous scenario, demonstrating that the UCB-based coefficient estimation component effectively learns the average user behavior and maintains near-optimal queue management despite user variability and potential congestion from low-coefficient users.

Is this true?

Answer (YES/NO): NO